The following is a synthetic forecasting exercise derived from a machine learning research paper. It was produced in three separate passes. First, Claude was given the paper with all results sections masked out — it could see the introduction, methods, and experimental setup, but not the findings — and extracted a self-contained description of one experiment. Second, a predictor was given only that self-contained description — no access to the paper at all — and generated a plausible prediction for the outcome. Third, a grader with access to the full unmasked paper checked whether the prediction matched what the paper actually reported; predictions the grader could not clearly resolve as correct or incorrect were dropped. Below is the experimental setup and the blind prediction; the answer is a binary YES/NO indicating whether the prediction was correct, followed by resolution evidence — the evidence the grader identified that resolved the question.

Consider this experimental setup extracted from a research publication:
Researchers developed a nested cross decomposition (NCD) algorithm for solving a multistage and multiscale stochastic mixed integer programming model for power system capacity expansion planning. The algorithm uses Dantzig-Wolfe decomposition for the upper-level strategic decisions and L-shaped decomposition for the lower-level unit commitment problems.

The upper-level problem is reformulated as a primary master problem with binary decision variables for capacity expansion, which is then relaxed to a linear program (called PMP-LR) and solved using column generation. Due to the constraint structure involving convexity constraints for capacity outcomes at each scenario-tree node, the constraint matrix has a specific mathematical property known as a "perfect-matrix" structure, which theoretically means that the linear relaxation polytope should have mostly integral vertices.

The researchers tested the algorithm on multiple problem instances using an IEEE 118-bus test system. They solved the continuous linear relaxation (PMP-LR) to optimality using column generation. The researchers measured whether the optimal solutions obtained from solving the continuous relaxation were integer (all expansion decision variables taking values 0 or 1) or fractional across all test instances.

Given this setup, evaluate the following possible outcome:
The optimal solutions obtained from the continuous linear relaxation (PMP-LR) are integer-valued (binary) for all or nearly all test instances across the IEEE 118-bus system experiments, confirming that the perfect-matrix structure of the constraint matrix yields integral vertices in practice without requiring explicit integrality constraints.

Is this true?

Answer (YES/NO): YES